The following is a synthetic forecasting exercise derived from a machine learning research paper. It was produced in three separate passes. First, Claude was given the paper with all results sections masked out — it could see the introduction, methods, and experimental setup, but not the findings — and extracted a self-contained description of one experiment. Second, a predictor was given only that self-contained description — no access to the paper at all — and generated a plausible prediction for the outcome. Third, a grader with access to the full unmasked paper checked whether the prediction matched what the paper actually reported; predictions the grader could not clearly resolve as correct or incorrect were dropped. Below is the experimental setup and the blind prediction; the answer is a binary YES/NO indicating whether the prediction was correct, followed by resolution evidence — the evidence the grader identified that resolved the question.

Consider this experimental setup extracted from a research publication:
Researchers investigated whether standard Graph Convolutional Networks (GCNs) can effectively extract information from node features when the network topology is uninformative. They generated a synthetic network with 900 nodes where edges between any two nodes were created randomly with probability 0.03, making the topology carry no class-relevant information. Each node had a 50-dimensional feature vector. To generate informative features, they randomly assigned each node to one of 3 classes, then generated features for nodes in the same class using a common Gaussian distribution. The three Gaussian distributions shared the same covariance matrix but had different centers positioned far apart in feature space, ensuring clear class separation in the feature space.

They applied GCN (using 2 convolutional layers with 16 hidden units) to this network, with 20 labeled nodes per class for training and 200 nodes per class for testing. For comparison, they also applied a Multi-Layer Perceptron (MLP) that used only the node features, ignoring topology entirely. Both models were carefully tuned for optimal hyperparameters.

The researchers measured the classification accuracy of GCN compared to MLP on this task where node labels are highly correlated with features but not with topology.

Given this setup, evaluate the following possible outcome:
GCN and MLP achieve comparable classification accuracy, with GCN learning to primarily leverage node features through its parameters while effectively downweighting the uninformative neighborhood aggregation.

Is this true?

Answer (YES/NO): NO